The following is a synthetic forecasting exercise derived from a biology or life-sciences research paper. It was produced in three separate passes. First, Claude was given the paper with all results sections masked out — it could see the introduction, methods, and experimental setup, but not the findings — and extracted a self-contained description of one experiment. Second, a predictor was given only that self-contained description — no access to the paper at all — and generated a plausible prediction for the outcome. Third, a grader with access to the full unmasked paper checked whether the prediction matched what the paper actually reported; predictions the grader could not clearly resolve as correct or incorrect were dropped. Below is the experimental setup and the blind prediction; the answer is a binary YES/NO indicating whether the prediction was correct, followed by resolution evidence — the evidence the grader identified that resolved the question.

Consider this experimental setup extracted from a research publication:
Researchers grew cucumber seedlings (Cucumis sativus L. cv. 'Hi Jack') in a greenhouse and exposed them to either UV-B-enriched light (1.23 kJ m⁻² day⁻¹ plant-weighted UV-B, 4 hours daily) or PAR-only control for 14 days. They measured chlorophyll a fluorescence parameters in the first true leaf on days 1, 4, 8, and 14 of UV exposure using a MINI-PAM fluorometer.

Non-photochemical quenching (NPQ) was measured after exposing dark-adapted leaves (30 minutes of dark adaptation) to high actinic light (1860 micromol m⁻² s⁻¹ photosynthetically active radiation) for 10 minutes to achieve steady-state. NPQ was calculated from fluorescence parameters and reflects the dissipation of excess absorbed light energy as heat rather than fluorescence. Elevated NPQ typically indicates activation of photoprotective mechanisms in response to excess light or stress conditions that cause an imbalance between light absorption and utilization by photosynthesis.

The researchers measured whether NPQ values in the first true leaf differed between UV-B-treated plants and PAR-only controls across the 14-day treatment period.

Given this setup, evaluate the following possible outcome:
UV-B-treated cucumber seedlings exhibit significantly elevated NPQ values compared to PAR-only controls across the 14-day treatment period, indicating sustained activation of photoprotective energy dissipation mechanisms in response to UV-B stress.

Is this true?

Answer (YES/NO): NO